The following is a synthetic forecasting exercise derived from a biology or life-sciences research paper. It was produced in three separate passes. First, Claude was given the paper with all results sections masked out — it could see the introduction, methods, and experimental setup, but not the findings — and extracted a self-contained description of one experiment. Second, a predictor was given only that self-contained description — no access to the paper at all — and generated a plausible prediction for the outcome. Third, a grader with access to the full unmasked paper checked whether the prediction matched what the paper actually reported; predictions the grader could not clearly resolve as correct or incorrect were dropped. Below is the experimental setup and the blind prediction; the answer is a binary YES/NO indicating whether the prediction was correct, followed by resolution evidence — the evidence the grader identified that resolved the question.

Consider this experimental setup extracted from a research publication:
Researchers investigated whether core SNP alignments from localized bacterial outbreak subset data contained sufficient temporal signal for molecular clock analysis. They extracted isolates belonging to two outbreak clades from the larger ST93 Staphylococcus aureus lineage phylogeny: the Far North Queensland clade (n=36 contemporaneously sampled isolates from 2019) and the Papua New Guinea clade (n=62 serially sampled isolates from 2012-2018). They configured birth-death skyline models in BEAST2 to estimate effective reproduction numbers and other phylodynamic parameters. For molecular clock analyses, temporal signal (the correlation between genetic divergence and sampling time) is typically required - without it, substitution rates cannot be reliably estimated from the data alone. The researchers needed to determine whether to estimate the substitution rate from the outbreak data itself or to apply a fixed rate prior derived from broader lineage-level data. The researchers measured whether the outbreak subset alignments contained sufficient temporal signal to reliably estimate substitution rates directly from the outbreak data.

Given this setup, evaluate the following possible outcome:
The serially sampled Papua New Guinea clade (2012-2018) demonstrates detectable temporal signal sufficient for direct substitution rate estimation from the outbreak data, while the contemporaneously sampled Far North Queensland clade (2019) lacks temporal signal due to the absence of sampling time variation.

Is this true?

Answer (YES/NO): NO